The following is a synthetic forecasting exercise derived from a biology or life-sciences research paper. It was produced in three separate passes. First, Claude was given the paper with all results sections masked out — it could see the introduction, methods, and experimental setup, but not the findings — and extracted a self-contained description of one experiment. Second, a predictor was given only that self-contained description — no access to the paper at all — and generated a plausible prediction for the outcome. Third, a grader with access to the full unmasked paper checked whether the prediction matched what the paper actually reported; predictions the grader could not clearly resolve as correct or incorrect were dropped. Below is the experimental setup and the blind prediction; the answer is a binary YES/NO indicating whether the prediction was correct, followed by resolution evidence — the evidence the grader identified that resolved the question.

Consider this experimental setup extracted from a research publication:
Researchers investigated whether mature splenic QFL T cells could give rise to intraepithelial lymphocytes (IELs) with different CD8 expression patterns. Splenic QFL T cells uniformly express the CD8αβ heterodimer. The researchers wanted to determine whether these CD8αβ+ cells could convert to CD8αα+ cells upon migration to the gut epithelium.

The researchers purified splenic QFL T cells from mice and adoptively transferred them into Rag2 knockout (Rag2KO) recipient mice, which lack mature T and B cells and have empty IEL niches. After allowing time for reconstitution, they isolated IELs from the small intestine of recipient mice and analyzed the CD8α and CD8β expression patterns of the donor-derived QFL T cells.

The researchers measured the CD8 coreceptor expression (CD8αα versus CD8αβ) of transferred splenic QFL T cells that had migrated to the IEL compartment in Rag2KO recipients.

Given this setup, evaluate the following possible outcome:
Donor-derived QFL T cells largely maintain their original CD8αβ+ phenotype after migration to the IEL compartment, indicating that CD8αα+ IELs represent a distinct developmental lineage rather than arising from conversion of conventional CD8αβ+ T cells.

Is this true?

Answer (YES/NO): NO